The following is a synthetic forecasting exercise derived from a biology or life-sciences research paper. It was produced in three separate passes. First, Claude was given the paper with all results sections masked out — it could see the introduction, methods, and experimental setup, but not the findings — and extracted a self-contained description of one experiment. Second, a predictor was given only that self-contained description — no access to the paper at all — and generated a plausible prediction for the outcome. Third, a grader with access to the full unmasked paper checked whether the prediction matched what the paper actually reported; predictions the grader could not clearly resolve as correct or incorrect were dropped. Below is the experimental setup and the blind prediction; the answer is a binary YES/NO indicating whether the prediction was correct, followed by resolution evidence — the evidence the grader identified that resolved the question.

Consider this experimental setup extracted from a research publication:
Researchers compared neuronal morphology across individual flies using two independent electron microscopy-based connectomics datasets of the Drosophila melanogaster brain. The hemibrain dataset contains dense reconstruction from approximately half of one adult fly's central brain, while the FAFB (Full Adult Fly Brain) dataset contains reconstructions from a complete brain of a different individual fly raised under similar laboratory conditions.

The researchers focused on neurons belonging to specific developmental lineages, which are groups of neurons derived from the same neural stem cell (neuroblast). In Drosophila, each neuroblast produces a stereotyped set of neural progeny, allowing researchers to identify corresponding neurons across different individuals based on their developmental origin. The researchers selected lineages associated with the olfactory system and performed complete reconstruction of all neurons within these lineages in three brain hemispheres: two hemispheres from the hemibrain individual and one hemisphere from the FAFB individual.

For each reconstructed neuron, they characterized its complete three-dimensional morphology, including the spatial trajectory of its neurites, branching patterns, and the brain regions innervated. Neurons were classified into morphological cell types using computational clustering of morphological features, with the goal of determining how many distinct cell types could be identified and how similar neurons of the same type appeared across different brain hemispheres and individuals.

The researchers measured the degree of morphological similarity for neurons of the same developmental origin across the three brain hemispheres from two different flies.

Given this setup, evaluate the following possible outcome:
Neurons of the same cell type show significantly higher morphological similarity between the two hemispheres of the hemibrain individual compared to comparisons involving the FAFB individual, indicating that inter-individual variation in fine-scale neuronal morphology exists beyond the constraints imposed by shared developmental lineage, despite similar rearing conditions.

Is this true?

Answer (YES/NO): NO